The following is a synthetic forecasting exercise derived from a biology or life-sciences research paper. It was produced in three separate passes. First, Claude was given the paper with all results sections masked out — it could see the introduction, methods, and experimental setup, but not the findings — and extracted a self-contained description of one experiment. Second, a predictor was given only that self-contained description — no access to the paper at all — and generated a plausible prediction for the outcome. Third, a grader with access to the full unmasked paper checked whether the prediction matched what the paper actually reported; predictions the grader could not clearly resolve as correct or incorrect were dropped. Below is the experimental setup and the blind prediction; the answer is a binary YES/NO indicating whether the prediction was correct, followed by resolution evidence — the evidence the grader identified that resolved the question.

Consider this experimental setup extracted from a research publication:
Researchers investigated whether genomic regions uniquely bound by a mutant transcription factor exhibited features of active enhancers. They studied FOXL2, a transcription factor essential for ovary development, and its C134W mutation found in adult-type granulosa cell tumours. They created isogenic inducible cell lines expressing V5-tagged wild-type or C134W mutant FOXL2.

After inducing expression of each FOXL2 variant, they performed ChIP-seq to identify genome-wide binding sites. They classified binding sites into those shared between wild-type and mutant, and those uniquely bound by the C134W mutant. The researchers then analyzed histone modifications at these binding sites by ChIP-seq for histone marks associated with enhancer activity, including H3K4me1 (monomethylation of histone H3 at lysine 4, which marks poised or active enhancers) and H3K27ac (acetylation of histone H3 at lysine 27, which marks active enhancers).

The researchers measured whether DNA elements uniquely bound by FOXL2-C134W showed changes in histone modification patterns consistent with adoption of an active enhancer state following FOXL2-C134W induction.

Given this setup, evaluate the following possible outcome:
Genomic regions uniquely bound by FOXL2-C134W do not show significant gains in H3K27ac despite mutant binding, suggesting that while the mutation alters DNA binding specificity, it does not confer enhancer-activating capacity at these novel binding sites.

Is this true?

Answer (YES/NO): YES